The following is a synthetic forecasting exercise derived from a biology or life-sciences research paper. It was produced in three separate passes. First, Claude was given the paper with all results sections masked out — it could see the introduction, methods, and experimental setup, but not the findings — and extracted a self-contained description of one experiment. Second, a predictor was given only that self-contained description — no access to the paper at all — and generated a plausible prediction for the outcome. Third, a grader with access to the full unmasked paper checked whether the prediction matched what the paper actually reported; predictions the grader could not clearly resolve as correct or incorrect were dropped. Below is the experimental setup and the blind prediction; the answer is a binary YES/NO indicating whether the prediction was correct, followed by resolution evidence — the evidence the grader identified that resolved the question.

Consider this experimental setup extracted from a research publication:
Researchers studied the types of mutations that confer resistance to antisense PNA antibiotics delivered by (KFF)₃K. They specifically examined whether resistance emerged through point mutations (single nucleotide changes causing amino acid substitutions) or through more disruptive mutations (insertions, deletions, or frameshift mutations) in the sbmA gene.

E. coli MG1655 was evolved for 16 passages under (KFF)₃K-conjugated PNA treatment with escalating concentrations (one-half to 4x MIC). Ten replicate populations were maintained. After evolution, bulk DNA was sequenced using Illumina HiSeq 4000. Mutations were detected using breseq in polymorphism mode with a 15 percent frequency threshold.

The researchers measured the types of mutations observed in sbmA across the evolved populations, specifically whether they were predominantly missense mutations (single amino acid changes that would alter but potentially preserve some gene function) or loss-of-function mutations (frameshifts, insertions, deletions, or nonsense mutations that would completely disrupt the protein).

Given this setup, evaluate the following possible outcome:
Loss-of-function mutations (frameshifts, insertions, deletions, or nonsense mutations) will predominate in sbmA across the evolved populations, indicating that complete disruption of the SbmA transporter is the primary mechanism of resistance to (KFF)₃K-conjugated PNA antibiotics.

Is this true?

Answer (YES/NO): YES